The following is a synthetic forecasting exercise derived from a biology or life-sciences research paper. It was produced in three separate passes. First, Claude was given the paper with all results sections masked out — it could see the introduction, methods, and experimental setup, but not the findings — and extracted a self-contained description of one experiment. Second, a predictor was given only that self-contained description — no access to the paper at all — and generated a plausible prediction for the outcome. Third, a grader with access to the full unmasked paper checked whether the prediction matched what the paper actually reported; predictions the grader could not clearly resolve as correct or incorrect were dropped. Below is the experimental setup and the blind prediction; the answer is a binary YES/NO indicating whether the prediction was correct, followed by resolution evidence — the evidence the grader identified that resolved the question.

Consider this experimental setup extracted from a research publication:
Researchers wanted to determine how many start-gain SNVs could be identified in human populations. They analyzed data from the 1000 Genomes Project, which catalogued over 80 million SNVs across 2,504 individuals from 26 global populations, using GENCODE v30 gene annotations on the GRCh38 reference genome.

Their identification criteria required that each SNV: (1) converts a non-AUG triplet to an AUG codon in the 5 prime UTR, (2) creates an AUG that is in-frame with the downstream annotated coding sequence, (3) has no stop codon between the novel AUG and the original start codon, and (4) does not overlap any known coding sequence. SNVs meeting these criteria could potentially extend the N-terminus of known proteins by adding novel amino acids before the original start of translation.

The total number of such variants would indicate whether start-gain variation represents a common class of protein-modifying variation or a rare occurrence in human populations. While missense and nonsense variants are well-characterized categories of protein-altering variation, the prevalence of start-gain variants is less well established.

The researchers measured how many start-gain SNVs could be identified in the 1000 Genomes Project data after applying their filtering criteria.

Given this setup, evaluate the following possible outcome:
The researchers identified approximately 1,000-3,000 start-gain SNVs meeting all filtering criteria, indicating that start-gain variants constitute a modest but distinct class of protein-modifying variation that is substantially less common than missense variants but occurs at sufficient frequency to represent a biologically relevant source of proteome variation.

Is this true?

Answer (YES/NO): NO